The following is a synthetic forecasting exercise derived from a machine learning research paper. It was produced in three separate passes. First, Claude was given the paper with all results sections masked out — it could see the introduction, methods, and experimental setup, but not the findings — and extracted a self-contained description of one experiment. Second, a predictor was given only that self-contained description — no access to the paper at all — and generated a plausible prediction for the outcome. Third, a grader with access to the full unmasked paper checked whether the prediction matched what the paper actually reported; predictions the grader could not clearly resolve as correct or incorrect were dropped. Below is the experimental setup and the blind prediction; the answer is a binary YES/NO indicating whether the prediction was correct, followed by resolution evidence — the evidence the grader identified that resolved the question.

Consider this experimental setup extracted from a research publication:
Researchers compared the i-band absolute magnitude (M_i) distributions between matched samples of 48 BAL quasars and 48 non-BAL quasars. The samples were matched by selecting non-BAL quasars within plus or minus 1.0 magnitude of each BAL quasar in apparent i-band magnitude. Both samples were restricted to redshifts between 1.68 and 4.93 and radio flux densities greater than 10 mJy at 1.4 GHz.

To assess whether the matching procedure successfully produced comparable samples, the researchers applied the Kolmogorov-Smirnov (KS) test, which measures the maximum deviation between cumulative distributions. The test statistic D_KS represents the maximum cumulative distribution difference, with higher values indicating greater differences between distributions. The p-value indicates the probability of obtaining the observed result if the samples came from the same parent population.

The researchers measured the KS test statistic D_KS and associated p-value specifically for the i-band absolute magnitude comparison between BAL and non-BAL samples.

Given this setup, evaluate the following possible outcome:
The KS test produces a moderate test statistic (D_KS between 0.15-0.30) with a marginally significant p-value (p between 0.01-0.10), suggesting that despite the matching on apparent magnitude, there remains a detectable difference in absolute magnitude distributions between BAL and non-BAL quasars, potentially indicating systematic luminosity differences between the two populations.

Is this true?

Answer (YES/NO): NO